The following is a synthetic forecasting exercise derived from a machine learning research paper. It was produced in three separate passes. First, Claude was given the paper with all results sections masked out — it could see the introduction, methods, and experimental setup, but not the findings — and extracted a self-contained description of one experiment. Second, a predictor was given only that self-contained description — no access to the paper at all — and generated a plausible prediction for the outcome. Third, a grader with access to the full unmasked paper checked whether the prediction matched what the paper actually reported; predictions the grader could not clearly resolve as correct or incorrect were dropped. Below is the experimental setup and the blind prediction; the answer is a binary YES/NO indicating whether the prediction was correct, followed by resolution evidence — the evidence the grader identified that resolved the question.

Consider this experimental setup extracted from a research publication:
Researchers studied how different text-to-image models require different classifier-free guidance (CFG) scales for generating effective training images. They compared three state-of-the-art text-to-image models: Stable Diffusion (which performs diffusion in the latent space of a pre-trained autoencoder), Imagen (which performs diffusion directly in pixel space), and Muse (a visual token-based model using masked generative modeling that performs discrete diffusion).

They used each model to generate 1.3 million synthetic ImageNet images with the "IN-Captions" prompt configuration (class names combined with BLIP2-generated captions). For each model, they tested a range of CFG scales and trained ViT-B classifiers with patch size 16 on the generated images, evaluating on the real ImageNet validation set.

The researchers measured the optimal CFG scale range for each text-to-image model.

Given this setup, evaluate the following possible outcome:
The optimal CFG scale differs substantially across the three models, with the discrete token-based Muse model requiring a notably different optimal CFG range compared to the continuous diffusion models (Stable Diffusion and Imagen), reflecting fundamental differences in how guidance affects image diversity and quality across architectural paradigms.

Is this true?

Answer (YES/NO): YES